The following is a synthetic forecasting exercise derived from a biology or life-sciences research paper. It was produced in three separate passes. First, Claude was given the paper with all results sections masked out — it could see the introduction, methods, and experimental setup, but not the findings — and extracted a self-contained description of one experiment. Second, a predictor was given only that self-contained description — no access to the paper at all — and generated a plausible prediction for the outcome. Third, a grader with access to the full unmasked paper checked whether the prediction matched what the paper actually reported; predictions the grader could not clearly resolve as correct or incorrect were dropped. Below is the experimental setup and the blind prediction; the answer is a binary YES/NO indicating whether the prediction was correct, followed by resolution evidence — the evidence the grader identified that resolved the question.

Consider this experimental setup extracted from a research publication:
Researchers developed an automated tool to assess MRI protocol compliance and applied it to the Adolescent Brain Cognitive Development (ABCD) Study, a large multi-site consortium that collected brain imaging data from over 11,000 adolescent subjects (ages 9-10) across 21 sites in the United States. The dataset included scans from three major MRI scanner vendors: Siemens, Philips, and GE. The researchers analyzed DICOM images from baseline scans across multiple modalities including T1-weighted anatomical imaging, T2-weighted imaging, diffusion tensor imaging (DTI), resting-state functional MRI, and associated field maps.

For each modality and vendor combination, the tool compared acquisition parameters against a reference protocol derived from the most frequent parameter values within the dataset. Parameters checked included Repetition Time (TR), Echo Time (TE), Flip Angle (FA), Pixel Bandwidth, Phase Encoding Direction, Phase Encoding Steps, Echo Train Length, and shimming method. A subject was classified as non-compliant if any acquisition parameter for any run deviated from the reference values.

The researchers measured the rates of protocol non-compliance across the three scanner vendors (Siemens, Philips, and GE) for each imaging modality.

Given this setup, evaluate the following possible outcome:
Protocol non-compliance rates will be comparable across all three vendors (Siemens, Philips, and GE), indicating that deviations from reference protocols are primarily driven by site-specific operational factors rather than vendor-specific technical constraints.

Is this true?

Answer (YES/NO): NO